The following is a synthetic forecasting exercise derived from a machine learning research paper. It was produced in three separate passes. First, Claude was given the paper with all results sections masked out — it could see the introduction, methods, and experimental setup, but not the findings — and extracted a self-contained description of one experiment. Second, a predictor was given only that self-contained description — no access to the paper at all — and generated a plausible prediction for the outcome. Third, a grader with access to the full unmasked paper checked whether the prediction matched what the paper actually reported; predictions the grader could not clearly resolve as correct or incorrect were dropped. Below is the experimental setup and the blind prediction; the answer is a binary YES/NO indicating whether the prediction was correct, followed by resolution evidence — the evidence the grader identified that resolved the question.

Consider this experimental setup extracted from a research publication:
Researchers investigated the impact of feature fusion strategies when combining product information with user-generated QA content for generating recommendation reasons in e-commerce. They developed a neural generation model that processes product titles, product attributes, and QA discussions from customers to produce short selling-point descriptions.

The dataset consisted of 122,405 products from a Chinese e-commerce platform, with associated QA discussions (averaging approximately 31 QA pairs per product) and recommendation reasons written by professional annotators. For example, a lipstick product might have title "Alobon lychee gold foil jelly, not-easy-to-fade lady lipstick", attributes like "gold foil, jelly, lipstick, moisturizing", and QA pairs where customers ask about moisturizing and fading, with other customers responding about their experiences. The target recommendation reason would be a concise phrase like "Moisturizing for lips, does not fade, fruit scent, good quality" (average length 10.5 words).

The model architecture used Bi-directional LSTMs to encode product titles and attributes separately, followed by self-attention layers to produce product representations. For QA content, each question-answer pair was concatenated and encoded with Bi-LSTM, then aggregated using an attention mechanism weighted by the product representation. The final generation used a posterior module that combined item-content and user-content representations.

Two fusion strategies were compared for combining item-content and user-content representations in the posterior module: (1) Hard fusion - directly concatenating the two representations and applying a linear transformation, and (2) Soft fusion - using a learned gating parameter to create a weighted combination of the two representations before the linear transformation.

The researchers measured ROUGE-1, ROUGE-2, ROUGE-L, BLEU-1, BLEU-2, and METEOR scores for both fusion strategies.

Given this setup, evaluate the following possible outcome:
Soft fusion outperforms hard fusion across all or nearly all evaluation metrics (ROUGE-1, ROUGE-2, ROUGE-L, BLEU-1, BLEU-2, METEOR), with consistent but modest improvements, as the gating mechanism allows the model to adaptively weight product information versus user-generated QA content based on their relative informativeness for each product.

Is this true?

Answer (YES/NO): NO